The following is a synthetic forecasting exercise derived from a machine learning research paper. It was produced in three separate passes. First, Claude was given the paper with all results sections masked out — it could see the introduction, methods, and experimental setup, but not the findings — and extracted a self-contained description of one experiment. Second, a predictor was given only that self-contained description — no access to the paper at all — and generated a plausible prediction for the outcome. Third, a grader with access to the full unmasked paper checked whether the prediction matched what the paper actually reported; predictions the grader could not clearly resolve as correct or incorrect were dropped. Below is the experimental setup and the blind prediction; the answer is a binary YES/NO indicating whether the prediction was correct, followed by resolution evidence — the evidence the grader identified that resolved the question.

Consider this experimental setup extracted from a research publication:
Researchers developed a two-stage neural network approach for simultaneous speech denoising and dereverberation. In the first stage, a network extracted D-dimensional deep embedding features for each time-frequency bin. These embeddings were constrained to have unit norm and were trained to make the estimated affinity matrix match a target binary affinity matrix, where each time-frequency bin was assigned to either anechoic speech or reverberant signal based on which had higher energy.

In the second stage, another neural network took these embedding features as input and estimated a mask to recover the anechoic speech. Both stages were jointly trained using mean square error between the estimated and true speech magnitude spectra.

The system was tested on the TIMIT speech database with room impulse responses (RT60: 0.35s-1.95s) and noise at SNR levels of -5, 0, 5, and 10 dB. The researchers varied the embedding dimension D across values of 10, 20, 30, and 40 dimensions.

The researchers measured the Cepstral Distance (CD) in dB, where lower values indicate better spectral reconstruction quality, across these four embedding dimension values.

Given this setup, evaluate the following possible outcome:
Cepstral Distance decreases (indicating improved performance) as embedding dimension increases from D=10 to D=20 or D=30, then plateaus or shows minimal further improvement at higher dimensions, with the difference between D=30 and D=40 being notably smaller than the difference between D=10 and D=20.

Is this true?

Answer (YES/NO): NO